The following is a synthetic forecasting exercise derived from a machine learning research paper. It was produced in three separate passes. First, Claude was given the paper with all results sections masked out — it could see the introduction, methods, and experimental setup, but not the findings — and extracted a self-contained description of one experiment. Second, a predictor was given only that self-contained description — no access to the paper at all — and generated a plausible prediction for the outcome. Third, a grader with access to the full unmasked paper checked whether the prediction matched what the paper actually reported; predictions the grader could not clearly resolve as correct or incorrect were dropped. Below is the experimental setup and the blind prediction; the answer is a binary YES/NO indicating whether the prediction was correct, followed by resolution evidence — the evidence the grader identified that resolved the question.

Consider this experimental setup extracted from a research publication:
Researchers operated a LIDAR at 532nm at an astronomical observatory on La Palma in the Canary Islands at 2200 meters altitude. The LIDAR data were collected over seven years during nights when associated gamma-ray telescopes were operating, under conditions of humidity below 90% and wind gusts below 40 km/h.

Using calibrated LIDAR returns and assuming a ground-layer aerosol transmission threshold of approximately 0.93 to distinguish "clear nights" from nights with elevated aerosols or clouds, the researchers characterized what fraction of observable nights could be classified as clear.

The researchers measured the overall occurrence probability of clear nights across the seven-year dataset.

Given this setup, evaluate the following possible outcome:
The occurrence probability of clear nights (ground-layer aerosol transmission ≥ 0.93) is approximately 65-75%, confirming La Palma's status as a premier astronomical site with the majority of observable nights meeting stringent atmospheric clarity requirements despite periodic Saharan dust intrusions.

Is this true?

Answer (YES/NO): NO